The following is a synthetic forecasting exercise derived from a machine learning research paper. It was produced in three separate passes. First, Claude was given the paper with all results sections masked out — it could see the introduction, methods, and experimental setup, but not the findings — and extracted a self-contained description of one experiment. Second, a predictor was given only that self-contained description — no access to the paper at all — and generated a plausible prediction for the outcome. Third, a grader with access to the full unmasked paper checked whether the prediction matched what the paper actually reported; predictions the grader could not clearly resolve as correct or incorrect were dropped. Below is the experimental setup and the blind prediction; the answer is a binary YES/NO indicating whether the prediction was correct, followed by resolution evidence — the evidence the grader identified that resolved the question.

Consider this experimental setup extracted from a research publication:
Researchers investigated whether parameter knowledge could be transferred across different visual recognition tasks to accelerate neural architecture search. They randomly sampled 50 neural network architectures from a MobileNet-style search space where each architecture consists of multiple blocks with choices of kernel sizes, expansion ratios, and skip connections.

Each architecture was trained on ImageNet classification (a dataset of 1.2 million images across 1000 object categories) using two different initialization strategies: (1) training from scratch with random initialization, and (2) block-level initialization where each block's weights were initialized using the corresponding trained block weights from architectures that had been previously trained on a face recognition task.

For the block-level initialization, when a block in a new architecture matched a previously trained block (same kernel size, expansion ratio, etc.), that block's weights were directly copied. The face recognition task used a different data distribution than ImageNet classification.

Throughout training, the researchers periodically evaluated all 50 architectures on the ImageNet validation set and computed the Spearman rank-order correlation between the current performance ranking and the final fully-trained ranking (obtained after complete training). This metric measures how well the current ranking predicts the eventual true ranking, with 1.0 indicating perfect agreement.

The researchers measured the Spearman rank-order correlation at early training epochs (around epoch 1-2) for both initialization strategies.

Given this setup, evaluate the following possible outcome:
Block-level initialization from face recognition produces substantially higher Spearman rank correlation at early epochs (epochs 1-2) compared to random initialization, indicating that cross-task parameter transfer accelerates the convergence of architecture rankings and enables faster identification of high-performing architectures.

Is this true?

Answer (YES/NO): YES